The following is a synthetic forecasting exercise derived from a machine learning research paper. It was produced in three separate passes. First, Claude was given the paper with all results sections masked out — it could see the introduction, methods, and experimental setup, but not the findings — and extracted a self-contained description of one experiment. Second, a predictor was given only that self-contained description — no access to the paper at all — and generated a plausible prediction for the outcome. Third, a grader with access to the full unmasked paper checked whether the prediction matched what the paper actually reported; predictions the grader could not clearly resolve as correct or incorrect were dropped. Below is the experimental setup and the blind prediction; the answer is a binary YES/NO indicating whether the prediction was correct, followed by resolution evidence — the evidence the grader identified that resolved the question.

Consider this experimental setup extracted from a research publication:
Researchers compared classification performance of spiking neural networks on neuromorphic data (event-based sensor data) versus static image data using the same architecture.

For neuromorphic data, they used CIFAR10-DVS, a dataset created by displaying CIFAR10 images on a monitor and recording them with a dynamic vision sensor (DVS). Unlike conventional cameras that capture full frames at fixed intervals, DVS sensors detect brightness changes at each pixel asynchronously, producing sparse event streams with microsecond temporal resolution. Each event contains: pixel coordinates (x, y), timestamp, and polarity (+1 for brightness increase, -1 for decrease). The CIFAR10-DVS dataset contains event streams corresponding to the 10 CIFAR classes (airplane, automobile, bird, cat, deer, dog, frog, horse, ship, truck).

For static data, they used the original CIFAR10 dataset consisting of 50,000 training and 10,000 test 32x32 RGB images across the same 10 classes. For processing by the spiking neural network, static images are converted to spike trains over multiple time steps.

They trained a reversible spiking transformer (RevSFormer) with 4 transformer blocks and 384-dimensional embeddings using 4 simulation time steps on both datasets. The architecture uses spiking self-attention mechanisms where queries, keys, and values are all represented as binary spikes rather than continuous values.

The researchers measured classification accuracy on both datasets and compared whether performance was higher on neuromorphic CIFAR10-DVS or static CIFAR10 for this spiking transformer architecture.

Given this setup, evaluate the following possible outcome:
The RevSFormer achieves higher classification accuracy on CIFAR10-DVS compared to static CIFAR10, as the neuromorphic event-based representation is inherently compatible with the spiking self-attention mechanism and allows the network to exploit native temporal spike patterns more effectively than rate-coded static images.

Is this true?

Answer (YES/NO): NO